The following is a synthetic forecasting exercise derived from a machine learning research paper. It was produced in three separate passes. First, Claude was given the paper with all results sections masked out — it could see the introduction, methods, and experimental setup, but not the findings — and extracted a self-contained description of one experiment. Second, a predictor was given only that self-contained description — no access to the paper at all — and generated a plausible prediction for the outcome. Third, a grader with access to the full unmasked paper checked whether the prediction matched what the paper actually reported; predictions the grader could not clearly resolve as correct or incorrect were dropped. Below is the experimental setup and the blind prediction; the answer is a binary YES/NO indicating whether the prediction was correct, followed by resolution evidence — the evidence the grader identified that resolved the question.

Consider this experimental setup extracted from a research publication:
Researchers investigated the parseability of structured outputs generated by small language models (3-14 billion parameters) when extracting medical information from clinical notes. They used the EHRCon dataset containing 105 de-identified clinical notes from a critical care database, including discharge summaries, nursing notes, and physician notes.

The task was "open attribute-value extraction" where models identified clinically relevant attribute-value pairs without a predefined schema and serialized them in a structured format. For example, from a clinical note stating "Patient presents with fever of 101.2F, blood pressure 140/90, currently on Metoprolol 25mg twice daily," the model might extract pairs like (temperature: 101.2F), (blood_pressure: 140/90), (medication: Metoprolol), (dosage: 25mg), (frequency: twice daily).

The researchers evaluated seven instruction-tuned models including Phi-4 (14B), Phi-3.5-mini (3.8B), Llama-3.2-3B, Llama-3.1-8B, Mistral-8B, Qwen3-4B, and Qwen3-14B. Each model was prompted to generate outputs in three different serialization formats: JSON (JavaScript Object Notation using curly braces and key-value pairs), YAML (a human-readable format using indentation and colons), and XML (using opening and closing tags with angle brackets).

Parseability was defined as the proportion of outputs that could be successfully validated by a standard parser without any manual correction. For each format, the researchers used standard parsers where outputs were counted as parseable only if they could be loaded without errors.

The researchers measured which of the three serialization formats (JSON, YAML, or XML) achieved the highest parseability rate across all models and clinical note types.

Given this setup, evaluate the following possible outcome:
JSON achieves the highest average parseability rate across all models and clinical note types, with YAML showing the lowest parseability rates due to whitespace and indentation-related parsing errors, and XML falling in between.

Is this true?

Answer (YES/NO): NO